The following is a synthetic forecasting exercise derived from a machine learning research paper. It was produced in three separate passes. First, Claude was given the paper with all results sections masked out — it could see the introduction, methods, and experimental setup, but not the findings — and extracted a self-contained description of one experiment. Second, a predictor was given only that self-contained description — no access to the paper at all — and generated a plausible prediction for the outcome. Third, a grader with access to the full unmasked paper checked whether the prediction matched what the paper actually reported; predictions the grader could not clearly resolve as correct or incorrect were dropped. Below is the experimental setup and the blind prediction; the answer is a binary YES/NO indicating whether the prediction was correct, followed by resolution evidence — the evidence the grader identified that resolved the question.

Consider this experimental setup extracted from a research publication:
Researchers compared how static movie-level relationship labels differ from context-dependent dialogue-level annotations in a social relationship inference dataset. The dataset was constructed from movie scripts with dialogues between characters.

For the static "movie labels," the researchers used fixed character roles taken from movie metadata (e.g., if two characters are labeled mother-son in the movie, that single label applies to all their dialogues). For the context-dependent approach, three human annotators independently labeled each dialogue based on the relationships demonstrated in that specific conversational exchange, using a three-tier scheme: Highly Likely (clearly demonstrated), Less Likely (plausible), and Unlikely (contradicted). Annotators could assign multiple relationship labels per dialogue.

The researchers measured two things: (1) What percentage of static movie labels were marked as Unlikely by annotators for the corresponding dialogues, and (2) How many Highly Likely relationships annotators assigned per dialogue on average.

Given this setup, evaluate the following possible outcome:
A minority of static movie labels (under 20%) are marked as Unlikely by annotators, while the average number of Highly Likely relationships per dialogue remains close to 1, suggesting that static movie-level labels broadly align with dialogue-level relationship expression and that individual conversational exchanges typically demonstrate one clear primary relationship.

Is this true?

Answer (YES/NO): NO